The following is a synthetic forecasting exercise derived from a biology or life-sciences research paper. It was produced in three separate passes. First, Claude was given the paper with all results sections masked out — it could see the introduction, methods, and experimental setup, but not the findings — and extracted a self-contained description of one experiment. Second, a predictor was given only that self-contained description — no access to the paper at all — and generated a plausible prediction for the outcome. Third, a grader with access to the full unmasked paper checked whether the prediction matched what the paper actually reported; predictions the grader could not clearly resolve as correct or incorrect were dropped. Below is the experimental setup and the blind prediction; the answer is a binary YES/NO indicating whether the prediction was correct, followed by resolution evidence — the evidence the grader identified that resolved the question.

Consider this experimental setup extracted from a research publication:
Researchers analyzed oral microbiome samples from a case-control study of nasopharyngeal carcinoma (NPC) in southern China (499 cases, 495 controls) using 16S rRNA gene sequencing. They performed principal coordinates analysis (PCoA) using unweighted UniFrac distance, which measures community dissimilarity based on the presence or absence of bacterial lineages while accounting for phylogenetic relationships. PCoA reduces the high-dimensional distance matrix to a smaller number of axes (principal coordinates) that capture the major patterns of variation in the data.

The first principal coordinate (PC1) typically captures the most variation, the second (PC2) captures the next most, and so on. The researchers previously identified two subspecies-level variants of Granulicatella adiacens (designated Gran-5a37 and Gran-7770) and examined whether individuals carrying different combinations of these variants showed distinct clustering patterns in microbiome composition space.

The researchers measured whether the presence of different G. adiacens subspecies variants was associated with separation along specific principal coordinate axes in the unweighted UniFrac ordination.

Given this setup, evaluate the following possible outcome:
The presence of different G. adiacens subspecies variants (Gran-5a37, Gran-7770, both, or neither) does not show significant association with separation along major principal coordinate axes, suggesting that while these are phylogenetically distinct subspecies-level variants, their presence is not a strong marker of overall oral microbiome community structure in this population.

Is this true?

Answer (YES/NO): NO